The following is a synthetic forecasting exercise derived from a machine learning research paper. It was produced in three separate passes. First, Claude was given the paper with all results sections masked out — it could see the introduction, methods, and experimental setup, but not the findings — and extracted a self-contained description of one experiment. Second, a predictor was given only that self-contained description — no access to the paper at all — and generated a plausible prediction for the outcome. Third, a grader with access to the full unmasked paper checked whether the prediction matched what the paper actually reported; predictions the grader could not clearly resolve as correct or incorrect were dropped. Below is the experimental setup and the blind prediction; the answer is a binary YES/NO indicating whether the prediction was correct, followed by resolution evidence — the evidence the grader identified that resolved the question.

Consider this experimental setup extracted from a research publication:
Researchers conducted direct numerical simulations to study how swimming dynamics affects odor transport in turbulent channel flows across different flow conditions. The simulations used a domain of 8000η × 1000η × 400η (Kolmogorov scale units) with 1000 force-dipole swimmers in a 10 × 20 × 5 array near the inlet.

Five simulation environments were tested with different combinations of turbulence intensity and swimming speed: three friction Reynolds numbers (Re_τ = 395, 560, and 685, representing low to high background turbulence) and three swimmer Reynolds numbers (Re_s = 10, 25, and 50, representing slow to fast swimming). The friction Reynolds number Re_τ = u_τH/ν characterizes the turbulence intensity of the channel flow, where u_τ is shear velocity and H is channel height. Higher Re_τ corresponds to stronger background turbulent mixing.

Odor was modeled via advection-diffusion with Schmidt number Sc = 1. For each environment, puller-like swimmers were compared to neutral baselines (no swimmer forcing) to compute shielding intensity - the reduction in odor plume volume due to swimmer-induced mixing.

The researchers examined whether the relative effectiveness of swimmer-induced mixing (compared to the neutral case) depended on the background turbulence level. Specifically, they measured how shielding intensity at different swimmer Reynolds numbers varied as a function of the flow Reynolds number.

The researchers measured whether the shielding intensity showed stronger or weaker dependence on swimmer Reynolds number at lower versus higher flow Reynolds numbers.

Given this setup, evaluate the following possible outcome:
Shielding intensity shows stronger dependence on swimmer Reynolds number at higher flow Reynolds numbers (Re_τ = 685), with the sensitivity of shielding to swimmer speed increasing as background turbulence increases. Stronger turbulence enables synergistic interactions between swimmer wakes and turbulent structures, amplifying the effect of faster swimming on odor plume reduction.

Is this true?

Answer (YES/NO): NO